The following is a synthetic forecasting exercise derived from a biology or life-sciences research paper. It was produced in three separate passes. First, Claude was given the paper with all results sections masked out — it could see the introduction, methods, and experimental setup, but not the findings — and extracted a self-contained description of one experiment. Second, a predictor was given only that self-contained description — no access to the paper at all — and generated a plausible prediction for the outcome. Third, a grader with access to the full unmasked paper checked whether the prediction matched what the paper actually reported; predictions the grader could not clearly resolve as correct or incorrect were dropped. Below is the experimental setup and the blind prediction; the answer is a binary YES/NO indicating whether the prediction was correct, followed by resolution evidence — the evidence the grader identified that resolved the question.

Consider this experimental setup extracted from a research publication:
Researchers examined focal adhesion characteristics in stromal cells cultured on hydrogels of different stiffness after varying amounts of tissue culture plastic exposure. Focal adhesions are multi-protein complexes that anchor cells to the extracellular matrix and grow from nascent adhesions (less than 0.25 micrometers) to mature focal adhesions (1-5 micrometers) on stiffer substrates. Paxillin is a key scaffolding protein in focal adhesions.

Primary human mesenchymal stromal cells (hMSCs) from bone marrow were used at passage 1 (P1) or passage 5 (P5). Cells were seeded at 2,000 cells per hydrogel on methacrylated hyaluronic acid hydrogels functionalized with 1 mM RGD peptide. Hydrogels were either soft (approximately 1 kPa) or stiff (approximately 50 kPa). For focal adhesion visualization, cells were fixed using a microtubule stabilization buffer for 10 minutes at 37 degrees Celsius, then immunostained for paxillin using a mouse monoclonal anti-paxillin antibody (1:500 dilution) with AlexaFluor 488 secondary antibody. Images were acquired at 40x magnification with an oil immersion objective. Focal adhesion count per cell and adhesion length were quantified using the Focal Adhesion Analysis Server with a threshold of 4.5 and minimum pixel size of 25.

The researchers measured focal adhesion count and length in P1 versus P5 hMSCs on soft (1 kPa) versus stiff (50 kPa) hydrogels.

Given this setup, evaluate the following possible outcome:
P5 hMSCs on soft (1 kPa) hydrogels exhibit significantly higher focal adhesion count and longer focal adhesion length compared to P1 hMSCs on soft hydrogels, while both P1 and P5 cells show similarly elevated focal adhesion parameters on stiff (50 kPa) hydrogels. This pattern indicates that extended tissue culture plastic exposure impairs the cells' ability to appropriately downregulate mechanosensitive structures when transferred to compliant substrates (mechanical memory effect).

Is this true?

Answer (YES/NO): NO